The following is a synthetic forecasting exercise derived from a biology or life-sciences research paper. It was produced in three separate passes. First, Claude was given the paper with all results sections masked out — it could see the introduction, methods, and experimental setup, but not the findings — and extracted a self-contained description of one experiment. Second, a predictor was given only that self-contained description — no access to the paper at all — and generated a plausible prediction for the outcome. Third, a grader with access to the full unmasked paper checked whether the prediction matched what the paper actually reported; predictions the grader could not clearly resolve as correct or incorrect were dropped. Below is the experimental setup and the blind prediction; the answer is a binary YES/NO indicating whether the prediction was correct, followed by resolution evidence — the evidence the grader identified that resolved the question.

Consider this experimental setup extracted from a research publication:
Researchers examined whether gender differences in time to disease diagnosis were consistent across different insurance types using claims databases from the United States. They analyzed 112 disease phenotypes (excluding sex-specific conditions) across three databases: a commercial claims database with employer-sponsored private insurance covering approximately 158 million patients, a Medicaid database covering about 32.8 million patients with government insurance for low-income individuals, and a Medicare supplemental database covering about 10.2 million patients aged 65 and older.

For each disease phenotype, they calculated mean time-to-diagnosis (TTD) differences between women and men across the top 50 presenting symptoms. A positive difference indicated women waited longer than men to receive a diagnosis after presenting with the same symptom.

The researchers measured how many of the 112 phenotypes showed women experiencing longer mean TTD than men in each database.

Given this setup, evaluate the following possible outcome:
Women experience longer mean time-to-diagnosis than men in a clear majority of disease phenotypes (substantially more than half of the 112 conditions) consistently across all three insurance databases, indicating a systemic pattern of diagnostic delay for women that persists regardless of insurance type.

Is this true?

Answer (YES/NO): YES